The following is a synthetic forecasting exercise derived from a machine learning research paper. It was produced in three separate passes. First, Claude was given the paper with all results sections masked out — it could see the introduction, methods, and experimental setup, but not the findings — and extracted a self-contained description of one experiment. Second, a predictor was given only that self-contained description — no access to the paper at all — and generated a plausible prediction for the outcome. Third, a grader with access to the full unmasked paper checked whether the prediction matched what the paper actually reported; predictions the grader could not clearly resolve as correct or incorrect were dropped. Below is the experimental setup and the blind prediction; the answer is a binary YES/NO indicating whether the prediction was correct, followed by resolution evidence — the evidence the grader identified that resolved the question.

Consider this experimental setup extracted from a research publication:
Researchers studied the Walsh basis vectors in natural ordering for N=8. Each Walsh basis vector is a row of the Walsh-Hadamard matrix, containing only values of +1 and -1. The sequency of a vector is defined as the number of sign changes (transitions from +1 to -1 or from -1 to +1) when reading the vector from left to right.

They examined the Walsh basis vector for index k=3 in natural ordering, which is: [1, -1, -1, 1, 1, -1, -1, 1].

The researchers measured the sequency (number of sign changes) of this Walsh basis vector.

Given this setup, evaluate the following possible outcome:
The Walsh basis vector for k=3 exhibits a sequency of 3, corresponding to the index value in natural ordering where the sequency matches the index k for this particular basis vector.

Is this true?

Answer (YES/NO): NO